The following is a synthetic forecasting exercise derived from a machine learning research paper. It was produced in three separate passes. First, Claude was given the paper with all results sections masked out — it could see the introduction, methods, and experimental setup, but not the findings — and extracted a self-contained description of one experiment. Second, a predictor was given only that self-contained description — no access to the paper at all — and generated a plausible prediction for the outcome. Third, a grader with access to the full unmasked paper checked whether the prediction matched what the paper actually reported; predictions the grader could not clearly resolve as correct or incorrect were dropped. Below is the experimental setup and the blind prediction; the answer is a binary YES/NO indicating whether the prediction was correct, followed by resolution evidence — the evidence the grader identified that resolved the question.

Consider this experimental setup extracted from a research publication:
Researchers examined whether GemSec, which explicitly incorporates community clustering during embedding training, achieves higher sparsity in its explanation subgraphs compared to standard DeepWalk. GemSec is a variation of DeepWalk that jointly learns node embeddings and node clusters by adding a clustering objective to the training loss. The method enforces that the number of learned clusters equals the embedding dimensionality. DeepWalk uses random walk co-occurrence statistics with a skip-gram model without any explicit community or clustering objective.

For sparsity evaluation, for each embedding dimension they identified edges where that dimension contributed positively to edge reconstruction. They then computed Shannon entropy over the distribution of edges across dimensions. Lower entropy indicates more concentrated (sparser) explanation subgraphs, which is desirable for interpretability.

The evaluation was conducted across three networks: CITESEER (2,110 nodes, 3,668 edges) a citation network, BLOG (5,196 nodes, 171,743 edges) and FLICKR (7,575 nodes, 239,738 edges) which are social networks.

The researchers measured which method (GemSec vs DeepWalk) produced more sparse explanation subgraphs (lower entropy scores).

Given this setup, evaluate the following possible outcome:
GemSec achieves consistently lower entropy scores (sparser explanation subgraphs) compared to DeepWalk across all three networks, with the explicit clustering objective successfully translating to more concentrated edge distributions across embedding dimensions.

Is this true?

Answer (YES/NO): NO